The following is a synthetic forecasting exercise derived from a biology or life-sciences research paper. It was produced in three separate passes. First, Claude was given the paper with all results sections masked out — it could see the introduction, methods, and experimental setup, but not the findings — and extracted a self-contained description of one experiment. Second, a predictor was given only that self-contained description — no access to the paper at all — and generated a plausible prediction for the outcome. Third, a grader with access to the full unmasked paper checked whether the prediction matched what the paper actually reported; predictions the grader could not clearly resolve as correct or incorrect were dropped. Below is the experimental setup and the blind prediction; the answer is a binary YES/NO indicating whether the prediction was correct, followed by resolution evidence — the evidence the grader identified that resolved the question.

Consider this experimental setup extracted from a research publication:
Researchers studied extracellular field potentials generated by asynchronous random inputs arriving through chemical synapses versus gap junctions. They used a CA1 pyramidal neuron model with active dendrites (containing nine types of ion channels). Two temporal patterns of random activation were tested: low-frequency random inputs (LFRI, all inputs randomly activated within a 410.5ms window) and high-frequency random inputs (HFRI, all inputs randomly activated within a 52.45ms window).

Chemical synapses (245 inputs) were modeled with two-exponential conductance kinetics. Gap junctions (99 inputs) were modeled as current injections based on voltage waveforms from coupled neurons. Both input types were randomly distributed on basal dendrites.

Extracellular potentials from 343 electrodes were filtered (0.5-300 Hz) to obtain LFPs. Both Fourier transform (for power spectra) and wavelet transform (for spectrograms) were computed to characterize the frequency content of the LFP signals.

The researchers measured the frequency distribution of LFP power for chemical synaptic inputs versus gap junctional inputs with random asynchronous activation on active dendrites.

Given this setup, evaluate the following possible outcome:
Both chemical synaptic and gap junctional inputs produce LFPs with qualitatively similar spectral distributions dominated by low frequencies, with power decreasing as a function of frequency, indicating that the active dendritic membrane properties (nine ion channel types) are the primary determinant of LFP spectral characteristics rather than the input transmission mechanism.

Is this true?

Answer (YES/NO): NO